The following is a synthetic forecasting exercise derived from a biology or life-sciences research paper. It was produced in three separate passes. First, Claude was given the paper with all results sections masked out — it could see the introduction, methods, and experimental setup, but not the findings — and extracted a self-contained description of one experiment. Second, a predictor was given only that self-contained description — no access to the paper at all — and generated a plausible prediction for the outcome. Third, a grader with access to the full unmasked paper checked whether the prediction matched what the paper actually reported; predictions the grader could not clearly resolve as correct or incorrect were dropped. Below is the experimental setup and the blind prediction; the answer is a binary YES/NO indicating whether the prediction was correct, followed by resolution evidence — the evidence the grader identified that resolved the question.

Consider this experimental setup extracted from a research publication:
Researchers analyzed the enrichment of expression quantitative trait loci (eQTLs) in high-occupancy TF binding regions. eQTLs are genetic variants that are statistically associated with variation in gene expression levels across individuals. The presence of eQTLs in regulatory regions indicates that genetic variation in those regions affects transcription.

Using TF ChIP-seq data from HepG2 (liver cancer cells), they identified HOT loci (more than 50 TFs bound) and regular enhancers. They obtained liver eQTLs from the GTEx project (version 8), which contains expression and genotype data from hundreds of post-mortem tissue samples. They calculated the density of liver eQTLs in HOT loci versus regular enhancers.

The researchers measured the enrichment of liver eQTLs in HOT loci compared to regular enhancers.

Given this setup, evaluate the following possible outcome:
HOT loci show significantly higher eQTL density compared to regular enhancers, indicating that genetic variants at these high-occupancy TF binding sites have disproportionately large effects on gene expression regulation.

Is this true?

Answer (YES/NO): NO